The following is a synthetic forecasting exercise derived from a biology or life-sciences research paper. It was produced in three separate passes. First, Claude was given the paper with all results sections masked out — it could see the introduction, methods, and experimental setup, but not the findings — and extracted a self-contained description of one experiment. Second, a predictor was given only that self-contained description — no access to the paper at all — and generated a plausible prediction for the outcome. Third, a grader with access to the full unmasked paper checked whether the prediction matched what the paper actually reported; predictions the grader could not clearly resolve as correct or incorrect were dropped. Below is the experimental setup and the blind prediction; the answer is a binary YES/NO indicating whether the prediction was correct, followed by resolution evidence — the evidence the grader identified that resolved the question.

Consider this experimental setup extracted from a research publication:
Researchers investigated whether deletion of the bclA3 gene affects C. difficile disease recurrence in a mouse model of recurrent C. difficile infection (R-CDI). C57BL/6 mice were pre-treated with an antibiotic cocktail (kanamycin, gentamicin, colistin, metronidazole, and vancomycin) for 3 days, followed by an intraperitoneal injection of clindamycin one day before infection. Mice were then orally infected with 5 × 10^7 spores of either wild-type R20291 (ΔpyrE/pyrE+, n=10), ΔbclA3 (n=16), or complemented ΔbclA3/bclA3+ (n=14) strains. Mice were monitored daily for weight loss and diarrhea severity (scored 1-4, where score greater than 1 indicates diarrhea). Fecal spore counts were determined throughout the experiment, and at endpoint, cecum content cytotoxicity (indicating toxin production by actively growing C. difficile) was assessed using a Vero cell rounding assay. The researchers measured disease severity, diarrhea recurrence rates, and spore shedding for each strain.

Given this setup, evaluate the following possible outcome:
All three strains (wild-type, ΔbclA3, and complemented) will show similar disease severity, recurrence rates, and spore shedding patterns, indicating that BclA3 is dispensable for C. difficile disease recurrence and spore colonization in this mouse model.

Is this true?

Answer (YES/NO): NO